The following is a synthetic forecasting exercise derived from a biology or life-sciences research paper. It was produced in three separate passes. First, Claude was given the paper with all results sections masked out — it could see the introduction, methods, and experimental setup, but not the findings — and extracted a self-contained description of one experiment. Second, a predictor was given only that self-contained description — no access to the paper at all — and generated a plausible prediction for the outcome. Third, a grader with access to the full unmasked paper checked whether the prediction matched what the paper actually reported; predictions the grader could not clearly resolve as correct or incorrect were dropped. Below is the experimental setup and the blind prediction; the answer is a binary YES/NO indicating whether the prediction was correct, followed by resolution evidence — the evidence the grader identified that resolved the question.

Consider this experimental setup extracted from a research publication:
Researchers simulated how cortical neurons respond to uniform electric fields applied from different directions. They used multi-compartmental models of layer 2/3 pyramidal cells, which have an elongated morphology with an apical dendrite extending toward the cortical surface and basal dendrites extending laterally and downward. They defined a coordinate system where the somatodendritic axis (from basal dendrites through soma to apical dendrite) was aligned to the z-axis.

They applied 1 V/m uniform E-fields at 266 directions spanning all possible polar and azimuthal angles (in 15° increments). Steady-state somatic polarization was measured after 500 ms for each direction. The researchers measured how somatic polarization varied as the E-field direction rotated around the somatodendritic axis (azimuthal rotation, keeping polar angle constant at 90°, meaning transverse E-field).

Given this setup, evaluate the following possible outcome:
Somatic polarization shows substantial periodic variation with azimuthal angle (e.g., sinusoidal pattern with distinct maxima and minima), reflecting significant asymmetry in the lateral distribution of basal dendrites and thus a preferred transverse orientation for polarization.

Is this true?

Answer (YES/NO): NO